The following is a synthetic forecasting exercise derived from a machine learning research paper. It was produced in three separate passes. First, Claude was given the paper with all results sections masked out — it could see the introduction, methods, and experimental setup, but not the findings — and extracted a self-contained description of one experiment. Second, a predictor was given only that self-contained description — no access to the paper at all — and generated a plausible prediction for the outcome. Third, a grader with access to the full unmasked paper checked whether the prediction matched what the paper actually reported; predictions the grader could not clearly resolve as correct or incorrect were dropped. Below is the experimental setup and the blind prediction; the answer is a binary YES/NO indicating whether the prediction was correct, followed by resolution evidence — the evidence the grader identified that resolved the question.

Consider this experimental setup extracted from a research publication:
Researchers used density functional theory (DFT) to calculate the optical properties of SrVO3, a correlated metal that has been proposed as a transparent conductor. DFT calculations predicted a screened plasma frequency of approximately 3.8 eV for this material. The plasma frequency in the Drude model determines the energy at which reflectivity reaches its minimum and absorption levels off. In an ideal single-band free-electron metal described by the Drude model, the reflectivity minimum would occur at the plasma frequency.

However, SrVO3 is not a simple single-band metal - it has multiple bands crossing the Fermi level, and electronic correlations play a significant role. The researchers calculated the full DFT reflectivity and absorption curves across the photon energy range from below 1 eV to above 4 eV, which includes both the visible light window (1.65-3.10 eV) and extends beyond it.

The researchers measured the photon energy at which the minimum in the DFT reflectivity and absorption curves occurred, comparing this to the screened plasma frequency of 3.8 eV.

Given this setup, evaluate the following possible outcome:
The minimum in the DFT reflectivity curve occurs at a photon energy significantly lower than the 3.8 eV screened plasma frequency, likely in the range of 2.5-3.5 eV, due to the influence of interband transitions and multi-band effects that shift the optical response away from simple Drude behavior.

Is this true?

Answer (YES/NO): NO